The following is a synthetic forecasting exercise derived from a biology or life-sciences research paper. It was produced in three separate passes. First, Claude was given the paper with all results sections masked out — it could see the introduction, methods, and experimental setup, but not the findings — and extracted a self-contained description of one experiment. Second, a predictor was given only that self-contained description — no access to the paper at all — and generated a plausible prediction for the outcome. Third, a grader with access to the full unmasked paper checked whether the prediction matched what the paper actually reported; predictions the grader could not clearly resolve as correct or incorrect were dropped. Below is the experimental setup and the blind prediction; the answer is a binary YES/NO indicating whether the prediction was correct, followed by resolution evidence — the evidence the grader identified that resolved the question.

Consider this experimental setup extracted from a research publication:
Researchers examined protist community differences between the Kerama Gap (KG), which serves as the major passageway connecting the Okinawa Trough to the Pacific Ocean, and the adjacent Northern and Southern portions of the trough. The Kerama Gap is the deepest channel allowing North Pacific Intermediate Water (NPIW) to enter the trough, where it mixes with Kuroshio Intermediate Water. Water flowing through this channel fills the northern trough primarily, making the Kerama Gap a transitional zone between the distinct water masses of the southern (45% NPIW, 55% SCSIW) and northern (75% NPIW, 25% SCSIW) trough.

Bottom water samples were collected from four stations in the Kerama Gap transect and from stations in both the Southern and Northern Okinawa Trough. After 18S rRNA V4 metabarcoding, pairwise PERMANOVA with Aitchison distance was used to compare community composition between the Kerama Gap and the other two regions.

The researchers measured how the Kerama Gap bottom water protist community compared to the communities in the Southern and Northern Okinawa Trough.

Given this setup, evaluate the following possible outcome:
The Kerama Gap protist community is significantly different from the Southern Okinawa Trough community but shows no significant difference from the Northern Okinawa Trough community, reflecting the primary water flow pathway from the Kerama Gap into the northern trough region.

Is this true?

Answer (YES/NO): YES